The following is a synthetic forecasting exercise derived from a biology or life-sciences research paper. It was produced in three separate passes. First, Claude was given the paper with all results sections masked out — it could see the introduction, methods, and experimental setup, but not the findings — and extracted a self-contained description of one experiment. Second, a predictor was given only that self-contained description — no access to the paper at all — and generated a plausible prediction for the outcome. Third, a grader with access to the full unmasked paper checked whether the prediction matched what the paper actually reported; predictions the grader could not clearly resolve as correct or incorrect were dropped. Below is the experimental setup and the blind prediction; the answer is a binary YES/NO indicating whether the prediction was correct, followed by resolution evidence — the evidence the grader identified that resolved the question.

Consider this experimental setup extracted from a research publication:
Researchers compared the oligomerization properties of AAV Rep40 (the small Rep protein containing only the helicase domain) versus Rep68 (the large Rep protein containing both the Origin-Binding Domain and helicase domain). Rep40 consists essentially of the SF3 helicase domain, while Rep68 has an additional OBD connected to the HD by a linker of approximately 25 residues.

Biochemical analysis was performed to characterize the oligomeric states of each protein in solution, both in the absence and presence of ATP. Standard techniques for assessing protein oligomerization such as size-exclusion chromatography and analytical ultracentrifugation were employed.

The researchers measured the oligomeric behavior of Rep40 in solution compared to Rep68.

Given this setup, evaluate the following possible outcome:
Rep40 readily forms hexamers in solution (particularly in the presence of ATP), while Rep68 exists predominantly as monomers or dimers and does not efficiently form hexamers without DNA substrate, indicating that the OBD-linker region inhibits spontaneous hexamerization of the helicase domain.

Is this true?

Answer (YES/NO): NO